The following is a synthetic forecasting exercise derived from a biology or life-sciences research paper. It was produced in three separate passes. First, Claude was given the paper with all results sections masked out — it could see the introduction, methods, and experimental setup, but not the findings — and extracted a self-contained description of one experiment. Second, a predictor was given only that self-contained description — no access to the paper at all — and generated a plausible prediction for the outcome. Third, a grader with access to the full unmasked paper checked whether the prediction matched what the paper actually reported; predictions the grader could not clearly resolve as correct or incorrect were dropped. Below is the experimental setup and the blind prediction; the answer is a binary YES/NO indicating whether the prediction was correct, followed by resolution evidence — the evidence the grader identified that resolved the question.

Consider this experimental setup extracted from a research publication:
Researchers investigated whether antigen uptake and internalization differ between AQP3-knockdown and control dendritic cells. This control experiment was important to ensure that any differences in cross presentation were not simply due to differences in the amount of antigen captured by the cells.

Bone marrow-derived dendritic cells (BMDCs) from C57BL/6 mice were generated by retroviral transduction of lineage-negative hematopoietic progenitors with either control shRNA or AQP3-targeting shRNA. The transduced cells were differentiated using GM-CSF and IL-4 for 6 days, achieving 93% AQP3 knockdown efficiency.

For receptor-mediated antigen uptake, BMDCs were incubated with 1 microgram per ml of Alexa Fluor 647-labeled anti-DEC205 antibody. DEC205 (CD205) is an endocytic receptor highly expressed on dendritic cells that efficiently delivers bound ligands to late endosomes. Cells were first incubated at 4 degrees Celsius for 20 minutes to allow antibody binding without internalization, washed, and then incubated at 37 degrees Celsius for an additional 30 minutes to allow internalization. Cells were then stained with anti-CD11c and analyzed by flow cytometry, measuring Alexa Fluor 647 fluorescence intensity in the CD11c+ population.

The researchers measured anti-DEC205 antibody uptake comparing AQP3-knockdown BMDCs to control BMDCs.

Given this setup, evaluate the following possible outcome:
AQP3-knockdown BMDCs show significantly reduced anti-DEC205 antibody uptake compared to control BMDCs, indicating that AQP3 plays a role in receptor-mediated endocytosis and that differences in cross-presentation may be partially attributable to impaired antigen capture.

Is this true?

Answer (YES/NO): NO